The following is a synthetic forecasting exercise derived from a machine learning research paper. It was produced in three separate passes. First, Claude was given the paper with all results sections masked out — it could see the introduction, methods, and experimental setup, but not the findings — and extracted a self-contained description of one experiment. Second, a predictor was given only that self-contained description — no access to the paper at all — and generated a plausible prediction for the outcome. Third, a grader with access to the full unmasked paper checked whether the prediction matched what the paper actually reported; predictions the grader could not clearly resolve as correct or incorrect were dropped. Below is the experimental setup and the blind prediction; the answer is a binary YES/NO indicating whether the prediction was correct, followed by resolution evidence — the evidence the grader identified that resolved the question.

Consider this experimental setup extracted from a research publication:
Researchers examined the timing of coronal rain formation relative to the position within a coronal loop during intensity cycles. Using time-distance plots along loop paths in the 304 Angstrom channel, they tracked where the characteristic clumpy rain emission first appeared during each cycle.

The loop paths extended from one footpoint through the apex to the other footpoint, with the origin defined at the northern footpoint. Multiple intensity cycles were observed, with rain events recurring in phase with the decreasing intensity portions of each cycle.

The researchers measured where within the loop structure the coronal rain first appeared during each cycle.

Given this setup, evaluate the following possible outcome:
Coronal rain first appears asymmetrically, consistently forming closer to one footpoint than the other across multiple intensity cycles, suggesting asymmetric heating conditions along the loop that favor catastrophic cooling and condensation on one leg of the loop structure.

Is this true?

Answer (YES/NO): NO